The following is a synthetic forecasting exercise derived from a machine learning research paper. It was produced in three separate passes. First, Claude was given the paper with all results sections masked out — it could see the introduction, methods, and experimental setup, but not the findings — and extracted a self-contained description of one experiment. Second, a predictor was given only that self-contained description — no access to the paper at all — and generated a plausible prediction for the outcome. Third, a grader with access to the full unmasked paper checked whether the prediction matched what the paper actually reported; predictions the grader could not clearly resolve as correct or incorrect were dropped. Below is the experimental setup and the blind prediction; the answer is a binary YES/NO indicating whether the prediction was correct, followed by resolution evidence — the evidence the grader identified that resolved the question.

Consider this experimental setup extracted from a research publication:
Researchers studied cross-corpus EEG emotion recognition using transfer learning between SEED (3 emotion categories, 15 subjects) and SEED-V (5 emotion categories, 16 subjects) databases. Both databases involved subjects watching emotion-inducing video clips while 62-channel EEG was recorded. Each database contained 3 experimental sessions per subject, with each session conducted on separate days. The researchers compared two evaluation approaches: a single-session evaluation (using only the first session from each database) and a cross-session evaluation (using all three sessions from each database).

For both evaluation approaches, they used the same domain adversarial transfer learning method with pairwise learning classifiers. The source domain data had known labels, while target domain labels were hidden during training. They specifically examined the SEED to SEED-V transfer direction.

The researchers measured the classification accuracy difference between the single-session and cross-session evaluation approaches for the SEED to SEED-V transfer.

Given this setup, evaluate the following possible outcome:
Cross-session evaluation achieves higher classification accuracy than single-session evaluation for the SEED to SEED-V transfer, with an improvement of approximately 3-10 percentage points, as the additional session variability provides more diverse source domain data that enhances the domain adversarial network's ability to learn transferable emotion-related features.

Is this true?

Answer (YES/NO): YES